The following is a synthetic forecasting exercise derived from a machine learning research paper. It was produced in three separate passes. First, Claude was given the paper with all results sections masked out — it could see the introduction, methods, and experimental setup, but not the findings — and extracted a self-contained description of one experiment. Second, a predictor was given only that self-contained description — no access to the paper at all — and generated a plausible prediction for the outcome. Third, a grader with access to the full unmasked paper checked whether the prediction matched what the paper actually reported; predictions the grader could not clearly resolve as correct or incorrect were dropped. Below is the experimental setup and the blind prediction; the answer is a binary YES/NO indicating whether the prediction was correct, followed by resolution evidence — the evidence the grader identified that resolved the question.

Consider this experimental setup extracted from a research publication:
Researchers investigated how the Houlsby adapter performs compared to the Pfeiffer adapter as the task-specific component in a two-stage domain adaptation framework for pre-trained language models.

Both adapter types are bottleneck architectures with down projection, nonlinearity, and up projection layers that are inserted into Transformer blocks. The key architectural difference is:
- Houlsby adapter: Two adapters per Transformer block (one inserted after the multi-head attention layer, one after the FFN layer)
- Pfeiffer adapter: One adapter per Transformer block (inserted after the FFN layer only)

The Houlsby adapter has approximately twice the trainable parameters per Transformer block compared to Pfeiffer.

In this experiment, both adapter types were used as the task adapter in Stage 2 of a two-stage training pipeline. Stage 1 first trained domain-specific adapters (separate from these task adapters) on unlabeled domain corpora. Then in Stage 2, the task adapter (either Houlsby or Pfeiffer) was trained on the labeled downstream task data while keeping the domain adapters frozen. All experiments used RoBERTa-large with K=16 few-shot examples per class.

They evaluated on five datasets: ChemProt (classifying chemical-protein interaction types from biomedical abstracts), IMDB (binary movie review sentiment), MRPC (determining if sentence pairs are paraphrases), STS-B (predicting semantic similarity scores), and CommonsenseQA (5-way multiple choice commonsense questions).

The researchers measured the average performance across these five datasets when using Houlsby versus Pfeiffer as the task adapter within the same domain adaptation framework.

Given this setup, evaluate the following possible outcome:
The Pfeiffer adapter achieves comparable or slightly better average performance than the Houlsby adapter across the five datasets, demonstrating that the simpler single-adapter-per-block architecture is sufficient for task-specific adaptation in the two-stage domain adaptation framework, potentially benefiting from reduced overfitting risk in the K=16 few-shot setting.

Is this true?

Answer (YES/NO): NO